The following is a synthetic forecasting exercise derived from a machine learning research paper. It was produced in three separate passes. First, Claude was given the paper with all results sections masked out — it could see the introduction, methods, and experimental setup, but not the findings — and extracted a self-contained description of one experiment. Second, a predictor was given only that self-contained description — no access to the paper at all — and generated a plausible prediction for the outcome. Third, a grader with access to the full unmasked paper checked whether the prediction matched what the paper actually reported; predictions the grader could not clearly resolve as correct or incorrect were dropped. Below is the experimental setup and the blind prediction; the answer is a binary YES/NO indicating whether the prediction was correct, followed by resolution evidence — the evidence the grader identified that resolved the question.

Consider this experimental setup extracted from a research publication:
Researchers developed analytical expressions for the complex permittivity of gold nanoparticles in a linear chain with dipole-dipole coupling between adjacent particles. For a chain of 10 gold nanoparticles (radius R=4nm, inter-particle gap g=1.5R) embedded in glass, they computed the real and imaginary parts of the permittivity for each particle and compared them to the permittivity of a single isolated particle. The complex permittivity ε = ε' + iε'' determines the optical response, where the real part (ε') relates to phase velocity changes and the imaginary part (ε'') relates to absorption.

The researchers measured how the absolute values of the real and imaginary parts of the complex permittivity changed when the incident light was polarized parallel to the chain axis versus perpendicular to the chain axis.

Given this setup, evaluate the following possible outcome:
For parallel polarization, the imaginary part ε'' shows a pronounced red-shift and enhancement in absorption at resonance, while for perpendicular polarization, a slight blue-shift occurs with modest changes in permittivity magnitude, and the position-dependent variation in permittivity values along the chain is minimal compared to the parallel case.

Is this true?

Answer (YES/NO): NO